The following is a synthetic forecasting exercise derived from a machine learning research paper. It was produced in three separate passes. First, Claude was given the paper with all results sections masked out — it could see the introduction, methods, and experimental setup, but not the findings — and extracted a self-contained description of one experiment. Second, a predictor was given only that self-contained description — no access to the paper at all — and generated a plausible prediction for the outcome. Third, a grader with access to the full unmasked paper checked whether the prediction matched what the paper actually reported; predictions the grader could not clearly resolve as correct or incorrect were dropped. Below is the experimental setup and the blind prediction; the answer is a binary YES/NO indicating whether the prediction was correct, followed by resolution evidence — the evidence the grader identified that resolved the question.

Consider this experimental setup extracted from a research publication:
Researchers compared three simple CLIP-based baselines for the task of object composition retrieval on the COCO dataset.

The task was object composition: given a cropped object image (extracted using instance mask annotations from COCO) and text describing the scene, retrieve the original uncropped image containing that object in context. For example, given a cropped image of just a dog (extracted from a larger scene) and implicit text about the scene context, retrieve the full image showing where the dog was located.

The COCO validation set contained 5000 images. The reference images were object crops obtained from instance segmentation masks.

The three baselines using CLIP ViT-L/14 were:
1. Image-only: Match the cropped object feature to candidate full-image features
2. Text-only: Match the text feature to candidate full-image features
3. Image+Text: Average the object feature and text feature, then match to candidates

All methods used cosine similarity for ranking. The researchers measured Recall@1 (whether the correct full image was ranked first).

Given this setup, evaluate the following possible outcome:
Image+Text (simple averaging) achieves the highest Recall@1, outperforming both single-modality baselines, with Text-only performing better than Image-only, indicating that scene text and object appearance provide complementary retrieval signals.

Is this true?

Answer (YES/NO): NO